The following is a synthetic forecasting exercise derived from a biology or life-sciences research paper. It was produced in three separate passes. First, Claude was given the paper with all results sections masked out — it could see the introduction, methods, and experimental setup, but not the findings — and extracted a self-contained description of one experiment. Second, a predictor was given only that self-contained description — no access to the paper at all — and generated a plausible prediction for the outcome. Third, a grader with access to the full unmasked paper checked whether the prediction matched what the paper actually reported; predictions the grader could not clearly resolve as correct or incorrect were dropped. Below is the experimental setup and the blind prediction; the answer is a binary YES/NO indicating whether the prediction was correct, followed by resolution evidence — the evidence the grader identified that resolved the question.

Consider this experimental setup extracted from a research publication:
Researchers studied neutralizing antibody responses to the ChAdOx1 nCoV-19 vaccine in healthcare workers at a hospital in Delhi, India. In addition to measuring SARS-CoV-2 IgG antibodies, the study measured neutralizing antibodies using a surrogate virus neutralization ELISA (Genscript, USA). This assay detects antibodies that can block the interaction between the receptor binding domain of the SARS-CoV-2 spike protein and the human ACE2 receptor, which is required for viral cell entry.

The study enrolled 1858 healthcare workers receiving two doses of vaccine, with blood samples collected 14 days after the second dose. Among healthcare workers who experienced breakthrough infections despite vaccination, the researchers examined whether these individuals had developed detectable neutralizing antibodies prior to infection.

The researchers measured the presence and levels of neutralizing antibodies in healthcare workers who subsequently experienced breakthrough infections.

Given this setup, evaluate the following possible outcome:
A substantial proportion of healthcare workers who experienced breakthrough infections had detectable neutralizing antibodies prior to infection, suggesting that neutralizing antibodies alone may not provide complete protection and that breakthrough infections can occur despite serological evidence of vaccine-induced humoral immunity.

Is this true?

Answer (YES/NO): YES